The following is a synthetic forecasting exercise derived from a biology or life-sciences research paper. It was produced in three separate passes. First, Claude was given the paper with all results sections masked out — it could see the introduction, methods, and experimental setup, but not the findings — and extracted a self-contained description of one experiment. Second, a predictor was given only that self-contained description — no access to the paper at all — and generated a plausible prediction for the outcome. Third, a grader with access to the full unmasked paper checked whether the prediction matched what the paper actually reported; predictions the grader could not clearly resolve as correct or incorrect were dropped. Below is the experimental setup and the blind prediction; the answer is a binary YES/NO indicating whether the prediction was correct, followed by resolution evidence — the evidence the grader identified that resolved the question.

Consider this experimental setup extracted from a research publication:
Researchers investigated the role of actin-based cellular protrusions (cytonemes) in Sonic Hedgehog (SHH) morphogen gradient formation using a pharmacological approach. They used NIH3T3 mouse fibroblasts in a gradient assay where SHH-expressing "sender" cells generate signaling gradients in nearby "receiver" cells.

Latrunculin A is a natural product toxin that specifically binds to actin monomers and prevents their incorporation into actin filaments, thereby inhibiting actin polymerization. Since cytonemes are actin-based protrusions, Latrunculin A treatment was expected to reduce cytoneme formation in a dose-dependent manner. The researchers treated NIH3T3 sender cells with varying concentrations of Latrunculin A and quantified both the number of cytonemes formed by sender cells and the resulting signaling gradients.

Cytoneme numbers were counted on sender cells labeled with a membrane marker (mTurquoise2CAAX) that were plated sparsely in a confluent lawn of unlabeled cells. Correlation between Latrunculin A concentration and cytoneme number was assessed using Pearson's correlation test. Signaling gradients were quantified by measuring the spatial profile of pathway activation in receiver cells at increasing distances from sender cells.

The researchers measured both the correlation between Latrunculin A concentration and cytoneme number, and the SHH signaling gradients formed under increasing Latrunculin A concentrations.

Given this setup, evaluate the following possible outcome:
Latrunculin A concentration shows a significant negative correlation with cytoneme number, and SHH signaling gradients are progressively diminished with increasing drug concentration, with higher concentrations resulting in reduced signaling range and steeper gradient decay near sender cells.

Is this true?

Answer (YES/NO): NO